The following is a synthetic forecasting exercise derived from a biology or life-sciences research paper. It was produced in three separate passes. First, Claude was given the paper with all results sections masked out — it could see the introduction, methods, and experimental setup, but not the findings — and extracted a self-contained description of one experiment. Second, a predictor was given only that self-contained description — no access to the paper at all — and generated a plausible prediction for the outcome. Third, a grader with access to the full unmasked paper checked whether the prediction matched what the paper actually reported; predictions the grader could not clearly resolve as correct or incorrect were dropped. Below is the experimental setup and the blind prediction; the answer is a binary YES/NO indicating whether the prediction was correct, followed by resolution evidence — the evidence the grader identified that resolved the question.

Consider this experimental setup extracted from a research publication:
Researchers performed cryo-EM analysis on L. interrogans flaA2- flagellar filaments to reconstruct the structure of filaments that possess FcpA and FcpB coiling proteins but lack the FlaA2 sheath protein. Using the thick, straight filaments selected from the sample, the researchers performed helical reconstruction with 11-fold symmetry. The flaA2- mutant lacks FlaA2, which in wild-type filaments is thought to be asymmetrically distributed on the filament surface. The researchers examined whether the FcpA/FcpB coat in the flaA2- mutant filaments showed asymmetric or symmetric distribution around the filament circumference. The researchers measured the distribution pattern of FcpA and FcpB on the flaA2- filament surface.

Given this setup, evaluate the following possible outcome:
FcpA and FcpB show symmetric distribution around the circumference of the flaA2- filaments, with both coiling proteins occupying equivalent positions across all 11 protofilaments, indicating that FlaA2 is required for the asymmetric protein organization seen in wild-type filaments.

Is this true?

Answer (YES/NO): YES